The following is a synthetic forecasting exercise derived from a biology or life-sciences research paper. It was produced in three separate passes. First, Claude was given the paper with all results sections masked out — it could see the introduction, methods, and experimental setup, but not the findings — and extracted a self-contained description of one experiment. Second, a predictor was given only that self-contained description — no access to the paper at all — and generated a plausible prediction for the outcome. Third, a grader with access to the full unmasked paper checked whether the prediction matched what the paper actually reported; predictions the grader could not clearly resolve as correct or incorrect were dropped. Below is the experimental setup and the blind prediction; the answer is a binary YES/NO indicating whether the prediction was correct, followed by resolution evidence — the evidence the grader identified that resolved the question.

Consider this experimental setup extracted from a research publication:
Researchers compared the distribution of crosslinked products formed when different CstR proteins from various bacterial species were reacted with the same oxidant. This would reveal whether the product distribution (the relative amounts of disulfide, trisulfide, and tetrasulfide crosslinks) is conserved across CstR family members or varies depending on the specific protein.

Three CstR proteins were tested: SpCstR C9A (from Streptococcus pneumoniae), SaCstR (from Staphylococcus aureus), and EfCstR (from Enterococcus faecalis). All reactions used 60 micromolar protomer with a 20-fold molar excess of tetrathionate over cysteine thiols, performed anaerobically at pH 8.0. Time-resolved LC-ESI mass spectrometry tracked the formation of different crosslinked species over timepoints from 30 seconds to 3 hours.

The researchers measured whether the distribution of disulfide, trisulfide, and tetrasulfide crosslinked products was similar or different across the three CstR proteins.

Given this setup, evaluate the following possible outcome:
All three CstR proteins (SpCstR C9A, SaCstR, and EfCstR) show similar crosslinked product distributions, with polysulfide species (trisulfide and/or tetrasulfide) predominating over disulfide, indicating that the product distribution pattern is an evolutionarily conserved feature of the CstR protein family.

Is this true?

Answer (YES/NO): NO